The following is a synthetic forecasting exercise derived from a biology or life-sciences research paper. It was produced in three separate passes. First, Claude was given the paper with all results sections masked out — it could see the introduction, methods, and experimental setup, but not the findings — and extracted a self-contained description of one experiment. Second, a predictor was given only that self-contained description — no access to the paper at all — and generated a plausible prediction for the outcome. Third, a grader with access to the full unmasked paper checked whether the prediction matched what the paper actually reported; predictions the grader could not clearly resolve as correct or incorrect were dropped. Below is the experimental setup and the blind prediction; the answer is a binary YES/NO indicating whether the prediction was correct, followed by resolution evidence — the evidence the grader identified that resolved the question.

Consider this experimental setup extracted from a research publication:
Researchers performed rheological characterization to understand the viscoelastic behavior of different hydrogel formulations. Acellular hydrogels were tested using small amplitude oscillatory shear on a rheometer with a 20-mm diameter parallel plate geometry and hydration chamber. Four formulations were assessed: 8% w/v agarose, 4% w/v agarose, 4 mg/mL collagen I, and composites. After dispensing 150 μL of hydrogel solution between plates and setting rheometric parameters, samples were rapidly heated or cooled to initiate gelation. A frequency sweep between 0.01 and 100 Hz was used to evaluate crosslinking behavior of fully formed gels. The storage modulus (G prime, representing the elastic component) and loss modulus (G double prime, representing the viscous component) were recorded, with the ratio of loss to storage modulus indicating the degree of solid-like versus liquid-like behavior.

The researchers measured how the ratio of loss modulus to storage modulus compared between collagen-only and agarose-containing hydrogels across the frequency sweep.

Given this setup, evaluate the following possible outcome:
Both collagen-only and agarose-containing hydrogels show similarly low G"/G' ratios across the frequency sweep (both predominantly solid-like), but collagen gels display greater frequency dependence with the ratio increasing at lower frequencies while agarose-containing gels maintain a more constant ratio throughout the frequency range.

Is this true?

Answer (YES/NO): NO